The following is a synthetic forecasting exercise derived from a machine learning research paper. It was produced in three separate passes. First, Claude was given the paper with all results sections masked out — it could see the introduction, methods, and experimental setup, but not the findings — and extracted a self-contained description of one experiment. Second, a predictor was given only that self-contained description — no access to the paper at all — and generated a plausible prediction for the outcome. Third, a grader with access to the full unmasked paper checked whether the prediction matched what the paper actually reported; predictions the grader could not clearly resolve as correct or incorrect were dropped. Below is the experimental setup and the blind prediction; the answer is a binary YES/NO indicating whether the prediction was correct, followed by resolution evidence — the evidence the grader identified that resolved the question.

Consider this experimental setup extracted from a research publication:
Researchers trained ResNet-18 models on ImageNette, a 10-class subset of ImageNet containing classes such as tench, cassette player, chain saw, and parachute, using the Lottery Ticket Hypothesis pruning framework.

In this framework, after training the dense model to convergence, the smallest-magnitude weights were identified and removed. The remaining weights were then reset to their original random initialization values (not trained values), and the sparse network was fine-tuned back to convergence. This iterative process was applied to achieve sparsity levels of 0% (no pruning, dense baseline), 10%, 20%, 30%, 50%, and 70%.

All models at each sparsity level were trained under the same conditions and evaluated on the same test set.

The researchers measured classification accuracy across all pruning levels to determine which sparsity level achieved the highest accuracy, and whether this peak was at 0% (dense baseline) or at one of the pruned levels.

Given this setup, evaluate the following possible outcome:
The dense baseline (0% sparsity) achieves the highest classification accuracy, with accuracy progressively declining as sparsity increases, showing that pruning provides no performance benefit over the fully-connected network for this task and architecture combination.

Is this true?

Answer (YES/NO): NO